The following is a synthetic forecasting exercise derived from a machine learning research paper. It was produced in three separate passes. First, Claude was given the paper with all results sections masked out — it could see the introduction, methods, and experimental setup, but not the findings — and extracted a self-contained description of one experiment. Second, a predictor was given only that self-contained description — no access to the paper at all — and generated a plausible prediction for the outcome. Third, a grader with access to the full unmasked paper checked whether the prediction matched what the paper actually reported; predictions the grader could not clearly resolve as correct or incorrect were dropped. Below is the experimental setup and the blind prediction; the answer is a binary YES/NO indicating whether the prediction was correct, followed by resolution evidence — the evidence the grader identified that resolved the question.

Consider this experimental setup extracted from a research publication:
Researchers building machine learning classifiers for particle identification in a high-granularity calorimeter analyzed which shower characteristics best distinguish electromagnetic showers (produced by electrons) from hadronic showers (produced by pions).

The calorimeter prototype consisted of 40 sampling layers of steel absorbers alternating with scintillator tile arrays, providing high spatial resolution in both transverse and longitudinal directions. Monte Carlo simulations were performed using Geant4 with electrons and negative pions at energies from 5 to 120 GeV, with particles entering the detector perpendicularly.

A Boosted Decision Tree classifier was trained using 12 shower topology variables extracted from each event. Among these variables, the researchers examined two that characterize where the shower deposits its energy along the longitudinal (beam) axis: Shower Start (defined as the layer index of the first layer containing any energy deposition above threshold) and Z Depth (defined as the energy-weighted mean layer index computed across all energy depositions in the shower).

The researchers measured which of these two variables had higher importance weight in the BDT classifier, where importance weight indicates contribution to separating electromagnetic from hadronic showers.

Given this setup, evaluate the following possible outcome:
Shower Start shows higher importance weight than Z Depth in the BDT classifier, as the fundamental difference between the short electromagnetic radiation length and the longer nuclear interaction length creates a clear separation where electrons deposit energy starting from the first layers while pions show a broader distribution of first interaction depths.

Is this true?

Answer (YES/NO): NO